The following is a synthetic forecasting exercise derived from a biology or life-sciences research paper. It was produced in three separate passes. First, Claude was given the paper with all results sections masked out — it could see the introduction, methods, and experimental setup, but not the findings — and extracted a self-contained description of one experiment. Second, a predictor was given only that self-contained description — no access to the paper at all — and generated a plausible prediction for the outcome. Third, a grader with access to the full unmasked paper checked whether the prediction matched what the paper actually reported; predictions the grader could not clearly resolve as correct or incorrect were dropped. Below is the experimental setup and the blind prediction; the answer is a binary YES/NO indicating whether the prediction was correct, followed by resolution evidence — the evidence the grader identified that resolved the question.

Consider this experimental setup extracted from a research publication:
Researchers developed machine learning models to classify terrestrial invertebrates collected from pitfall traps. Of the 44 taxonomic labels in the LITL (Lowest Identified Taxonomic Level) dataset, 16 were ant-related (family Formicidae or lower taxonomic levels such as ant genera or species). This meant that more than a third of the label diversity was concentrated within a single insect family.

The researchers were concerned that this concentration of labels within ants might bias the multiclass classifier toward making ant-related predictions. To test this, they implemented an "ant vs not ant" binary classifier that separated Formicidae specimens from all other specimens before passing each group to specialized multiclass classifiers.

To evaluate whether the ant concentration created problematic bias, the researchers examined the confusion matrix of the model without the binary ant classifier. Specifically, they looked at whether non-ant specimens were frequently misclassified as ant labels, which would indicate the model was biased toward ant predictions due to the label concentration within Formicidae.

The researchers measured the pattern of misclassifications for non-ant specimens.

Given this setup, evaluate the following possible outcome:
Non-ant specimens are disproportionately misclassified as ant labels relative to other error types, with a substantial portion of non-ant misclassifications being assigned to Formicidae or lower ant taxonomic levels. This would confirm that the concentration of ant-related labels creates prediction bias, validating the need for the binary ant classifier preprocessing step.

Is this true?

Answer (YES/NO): NO